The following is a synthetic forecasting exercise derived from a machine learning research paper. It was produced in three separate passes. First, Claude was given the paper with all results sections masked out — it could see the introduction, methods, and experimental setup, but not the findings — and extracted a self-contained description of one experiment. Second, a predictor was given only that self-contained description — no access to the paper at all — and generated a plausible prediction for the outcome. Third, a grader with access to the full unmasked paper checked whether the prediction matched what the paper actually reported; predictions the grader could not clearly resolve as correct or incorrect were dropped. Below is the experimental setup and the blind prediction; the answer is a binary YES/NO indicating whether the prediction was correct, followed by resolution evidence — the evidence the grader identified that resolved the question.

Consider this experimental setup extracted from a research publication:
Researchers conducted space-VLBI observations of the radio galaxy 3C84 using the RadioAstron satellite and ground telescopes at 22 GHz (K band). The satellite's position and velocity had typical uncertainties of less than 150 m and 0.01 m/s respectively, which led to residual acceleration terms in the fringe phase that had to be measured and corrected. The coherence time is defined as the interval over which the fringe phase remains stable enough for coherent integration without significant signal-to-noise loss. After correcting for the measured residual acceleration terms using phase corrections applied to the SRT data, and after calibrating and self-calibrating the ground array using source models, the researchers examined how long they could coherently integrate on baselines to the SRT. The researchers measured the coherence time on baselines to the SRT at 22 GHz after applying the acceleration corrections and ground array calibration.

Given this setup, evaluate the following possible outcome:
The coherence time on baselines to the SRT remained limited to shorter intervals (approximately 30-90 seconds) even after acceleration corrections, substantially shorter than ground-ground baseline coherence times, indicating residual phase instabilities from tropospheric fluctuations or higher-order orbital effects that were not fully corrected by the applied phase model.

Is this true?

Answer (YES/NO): NO